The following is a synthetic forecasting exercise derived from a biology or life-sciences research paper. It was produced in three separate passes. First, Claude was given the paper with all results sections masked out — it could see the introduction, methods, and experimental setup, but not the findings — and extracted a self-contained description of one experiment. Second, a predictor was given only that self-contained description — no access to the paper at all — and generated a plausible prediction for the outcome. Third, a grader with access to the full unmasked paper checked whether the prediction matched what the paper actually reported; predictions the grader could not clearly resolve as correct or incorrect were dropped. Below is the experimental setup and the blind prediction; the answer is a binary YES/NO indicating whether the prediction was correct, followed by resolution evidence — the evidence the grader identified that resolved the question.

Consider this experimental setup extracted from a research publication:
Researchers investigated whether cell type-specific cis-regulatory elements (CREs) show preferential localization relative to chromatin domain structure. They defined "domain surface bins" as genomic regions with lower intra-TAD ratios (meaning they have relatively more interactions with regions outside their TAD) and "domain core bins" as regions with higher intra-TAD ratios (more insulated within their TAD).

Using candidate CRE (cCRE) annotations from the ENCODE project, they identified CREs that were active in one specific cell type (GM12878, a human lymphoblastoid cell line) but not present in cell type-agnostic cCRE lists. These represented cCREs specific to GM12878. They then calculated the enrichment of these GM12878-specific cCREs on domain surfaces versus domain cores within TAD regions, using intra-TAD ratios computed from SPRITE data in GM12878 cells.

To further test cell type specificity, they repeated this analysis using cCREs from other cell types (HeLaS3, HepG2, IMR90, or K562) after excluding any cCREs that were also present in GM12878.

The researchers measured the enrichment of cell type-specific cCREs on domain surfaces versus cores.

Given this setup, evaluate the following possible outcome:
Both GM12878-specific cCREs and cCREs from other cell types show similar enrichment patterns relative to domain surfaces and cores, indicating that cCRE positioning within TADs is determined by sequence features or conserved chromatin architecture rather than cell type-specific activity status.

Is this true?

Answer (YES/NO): NO